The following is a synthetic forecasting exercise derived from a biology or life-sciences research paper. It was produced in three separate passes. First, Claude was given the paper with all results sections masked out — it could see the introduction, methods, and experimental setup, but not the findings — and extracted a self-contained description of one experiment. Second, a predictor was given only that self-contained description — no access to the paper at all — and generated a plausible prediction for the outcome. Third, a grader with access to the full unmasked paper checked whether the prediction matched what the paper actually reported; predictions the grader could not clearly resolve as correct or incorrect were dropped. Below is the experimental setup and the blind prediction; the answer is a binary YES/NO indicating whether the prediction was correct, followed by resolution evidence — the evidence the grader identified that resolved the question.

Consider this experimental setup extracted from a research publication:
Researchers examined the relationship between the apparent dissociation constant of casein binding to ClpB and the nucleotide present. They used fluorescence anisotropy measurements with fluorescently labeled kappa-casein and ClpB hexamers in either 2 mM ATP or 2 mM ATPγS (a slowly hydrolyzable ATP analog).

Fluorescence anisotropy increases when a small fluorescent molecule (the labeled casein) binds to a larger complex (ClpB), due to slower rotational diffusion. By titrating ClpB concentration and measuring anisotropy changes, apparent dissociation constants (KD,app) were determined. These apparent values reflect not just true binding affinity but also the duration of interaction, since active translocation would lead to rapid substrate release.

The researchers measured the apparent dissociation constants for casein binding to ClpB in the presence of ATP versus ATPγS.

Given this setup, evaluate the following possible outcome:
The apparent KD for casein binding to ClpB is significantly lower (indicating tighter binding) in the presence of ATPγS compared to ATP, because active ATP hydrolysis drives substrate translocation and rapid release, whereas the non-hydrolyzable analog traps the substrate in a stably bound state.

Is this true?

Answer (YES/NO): YES